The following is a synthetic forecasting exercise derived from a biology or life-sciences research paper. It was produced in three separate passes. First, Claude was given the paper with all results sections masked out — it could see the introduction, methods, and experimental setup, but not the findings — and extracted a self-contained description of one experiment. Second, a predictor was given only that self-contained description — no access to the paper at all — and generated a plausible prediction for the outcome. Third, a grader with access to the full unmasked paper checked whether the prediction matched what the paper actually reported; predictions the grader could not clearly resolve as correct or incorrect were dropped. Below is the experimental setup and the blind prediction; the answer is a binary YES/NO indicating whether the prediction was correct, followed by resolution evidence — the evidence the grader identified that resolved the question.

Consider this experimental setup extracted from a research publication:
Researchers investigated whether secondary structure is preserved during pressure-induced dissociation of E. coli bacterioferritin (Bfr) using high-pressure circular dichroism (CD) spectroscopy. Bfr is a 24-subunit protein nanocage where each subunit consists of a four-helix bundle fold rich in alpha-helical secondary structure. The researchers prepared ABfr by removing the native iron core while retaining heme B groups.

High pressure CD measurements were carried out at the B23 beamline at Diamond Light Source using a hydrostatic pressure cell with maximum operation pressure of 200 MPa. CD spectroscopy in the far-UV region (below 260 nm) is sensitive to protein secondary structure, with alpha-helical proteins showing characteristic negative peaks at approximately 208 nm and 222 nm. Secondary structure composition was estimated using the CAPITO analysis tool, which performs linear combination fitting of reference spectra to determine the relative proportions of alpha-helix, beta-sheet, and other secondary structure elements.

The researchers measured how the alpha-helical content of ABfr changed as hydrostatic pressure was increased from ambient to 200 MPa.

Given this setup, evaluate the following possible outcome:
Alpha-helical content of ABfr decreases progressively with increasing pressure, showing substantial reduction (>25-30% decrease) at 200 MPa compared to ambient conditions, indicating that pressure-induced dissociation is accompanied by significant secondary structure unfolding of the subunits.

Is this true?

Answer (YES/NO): NO